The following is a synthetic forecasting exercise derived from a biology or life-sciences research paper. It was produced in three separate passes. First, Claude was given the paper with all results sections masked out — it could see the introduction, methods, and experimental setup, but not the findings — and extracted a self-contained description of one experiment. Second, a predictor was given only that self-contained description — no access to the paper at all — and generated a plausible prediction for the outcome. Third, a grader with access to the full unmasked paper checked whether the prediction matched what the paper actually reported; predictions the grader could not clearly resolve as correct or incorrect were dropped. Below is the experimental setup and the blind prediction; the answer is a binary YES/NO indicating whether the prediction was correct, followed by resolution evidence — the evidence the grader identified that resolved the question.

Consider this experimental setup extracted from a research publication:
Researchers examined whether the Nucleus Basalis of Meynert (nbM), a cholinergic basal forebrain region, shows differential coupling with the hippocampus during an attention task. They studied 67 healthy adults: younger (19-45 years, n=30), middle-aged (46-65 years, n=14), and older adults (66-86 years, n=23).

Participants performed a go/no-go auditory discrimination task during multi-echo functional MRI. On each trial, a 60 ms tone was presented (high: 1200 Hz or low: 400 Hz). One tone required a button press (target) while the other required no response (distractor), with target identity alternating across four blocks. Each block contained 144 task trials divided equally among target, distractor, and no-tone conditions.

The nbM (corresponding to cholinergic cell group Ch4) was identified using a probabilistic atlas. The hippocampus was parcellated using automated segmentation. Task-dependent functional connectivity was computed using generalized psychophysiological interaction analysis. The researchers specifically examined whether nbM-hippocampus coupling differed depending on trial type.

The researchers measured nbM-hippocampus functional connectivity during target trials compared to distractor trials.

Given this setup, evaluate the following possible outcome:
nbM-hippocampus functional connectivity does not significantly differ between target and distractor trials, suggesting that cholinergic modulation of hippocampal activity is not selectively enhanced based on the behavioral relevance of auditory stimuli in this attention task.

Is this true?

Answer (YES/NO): NO